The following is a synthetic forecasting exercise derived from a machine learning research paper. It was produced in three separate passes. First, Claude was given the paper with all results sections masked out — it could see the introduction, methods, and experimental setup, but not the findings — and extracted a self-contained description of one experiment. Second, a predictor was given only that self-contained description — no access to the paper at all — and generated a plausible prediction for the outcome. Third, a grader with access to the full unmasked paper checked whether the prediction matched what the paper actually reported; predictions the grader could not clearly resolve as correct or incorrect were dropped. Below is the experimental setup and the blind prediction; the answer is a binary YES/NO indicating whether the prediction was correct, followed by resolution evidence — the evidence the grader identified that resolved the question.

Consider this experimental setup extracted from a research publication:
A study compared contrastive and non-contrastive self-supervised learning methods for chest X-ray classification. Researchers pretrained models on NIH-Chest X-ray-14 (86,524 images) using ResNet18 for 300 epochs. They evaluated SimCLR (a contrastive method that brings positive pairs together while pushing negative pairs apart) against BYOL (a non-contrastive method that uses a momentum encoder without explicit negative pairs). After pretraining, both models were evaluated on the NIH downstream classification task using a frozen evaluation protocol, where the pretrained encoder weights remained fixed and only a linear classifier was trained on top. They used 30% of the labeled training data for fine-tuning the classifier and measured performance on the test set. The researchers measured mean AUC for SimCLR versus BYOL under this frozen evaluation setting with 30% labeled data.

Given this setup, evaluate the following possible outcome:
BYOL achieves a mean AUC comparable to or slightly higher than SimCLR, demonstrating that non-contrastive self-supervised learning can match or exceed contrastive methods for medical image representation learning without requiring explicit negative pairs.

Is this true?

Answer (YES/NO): NO